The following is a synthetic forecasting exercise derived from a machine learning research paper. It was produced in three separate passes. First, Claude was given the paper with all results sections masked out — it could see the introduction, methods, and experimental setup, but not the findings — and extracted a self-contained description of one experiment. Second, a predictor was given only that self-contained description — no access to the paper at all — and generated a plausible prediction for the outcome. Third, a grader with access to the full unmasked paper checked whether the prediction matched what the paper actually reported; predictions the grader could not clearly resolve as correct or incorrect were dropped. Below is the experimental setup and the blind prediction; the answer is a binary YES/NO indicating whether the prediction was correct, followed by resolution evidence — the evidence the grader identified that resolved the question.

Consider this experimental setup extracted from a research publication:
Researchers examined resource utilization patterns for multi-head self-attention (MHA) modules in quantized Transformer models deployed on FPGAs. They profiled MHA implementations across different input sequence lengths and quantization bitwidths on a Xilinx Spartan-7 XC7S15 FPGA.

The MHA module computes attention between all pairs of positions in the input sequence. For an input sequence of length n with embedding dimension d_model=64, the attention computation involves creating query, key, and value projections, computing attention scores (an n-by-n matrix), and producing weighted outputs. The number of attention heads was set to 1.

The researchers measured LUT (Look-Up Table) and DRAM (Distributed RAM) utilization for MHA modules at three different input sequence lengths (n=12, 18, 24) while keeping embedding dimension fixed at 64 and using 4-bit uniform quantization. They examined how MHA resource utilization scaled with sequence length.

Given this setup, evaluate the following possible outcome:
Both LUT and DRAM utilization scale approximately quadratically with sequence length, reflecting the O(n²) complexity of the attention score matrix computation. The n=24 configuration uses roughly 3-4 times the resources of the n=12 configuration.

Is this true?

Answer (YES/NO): NO